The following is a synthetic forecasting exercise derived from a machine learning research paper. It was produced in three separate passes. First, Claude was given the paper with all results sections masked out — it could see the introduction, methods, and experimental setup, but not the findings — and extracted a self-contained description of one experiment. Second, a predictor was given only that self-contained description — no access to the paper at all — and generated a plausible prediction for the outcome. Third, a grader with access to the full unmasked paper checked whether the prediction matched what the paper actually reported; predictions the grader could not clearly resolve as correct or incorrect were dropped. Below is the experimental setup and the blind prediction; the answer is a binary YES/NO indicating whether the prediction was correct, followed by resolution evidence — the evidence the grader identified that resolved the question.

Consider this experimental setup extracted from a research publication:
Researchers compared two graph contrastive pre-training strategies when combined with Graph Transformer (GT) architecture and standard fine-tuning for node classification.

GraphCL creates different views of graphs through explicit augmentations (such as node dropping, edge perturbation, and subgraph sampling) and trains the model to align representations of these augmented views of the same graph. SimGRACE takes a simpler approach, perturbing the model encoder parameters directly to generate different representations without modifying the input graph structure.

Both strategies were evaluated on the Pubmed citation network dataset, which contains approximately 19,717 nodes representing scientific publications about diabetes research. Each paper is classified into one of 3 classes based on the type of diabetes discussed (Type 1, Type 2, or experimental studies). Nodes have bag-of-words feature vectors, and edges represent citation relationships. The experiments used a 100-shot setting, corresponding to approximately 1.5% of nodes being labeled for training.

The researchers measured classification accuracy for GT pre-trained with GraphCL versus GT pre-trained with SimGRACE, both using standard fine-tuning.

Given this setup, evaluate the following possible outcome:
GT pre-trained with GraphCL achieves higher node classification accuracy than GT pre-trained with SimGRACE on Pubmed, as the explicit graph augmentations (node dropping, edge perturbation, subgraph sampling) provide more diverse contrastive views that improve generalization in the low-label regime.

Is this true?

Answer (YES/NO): YES